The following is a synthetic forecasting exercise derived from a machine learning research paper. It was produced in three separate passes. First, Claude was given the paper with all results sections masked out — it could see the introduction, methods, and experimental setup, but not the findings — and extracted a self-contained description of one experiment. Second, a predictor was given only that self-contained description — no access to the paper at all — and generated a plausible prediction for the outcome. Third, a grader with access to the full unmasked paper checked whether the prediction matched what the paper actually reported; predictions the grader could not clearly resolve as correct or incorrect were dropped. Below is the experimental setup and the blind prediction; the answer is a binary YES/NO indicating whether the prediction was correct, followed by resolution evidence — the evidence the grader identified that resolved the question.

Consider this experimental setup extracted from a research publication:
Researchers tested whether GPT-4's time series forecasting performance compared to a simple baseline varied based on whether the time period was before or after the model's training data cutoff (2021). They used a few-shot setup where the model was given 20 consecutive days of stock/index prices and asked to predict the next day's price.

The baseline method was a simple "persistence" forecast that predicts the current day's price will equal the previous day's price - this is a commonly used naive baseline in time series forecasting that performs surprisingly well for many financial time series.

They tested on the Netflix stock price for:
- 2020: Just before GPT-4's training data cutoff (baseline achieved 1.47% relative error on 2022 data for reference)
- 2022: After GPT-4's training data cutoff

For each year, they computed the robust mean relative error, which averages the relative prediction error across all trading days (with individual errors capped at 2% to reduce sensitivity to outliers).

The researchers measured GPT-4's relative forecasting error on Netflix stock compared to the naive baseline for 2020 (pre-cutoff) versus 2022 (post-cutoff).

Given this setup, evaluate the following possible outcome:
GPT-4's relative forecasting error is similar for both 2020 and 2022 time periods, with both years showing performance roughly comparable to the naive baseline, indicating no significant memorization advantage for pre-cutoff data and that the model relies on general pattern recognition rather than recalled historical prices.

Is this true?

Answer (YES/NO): NO